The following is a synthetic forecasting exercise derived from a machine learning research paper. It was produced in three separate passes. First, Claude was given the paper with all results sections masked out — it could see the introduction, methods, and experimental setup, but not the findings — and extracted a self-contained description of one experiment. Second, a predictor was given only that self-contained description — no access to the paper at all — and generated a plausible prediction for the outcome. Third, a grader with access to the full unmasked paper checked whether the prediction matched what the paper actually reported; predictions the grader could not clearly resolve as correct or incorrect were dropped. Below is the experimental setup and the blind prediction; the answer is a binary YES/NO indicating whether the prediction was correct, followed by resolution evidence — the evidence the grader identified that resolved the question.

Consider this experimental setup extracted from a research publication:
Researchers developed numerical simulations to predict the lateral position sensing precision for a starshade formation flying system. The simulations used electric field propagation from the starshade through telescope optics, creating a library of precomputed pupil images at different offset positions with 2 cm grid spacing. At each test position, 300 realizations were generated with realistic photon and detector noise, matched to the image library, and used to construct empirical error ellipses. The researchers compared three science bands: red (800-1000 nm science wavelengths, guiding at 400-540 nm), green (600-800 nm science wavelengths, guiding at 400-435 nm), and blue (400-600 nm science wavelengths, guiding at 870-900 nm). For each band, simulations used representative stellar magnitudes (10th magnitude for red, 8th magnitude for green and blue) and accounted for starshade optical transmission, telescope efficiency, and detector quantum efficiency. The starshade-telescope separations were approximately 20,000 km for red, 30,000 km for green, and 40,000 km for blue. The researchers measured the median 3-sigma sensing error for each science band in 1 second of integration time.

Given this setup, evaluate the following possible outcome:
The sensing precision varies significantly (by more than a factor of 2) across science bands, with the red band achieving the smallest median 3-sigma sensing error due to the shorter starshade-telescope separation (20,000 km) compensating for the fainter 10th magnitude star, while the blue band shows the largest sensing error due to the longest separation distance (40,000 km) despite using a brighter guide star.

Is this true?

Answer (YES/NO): YES